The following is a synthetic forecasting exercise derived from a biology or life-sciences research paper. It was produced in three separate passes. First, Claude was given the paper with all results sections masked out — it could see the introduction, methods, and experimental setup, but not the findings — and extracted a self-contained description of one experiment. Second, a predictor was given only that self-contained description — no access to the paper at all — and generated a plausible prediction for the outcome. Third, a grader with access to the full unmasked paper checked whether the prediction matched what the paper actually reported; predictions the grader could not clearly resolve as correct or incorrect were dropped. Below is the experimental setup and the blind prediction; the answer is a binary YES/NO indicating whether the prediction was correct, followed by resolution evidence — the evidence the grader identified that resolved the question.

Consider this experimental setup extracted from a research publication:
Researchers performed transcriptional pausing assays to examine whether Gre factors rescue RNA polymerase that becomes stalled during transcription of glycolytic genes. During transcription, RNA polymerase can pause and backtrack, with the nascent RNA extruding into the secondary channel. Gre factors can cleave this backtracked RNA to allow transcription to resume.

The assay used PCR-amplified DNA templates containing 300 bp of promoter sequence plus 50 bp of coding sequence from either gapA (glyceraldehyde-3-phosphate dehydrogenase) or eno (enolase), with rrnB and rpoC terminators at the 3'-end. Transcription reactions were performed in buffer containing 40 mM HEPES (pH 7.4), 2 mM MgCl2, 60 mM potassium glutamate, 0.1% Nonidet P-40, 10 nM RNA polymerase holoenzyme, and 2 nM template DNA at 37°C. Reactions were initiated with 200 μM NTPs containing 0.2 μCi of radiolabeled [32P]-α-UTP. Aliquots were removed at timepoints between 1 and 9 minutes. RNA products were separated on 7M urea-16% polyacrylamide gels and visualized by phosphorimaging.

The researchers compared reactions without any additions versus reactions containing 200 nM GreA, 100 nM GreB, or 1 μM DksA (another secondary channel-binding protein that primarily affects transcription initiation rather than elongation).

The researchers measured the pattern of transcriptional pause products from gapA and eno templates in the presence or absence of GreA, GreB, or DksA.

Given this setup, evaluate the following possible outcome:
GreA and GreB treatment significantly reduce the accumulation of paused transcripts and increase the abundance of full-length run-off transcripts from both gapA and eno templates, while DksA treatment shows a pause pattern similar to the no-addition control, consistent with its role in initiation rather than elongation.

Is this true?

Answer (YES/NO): YES